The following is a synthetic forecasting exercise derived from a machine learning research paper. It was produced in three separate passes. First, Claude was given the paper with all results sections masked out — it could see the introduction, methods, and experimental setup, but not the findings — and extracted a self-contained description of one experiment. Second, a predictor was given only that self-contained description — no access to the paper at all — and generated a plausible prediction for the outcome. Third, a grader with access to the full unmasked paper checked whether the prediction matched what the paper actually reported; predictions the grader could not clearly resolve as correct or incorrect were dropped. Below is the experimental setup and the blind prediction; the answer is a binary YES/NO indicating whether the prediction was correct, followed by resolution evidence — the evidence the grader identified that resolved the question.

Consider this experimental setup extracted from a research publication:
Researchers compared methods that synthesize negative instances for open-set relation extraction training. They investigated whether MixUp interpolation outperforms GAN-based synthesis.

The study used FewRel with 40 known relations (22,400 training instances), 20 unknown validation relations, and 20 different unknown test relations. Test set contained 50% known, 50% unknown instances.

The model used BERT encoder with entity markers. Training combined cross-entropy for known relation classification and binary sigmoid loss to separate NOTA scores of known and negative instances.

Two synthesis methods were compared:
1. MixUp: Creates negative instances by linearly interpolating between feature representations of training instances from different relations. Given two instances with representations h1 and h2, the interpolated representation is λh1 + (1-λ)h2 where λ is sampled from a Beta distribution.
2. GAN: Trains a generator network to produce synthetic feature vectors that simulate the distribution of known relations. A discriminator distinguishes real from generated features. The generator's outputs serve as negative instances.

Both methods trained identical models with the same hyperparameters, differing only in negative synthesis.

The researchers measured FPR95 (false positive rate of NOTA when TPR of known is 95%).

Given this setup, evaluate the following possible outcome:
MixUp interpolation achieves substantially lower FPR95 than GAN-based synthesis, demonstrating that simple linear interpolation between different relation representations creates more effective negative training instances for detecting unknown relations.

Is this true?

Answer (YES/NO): NO